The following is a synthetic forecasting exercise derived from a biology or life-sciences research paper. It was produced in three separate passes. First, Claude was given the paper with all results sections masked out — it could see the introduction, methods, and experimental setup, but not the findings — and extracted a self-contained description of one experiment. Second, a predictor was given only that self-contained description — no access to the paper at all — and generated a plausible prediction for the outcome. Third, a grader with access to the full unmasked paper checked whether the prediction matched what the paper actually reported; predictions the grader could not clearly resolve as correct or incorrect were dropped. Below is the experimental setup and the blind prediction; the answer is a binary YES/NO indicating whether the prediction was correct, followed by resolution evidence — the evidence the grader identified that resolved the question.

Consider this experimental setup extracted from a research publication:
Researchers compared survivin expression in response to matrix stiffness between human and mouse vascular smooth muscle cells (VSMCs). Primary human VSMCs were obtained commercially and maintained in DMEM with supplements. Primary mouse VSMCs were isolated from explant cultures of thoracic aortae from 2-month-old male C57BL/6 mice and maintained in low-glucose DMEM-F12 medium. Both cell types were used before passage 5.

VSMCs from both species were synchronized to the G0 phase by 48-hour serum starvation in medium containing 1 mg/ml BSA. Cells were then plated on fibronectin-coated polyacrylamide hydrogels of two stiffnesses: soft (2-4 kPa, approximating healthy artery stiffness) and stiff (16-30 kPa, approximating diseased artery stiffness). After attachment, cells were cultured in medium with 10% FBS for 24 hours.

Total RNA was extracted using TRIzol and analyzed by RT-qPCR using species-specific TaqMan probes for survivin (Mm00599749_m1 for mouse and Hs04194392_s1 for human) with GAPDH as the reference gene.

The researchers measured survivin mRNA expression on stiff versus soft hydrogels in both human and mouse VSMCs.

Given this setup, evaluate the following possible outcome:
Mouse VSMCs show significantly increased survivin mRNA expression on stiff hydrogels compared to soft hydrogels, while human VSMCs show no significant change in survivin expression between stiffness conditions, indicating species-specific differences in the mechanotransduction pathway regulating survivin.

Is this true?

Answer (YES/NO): NO